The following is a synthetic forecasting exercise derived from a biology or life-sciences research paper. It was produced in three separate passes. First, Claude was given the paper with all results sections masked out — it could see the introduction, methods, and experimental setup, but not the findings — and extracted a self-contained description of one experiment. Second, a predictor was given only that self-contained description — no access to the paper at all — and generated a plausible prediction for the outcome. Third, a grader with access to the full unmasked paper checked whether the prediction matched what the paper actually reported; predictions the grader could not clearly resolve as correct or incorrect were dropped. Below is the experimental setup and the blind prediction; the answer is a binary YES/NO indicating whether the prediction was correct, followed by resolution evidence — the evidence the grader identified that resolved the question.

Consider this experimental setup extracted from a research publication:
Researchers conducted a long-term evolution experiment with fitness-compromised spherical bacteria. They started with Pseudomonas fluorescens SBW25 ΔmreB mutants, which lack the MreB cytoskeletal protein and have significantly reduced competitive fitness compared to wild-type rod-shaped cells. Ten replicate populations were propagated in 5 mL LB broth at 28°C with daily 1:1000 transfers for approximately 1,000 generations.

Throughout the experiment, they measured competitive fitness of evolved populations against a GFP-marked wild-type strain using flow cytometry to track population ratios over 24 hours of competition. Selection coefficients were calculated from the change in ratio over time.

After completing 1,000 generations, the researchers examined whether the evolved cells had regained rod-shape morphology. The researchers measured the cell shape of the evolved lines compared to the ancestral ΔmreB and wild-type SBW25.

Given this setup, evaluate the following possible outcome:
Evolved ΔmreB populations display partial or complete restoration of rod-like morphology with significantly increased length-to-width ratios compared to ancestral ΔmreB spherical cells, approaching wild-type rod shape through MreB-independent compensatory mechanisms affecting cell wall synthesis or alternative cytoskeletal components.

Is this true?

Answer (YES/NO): NO